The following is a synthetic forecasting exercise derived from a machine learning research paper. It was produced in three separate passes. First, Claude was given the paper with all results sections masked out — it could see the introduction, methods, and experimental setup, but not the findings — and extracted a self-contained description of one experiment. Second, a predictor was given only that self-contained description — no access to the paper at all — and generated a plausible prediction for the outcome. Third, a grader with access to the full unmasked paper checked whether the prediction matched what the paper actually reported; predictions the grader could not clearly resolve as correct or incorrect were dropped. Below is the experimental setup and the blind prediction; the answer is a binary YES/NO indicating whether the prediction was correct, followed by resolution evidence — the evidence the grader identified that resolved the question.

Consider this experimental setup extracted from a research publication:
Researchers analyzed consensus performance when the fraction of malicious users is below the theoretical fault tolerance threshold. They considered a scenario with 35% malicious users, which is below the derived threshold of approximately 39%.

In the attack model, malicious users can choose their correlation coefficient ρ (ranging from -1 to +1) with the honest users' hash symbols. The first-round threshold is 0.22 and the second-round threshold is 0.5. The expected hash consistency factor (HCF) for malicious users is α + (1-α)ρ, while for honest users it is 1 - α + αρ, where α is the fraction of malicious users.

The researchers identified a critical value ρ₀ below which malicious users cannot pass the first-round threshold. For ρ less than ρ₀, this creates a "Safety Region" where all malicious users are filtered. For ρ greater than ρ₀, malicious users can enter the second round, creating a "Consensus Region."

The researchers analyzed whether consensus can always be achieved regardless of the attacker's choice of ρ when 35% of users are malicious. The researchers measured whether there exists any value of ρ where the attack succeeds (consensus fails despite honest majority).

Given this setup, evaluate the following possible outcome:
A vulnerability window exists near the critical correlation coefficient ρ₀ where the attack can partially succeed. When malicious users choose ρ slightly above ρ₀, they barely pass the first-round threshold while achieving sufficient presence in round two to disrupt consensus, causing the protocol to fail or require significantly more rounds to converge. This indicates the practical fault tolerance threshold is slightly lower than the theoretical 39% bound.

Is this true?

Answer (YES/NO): NO